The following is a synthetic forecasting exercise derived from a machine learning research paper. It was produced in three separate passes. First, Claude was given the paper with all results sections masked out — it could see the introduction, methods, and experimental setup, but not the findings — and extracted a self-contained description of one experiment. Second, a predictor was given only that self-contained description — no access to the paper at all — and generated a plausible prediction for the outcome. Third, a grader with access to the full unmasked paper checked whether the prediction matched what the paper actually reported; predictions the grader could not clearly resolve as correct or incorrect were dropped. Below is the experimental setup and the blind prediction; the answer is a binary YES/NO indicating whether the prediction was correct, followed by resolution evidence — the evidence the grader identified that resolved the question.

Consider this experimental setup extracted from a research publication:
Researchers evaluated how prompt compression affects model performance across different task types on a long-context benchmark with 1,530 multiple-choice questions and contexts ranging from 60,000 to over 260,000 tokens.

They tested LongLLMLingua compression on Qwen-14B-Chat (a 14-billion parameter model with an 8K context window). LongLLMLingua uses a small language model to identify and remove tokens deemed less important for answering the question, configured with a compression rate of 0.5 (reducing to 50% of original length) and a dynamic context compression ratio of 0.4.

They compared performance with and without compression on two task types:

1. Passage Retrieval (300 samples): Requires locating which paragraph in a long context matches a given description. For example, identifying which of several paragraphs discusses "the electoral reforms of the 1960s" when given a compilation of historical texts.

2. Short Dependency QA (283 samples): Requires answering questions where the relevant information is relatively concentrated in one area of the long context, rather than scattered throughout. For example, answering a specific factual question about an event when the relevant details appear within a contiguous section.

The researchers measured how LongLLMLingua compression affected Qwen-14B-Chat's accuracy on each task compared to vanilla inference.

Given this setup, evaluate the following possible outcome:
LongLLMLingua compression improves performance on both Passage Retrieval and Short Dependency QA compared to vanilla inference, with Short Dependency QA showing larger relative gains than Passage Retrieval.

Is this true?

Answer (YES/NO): NO